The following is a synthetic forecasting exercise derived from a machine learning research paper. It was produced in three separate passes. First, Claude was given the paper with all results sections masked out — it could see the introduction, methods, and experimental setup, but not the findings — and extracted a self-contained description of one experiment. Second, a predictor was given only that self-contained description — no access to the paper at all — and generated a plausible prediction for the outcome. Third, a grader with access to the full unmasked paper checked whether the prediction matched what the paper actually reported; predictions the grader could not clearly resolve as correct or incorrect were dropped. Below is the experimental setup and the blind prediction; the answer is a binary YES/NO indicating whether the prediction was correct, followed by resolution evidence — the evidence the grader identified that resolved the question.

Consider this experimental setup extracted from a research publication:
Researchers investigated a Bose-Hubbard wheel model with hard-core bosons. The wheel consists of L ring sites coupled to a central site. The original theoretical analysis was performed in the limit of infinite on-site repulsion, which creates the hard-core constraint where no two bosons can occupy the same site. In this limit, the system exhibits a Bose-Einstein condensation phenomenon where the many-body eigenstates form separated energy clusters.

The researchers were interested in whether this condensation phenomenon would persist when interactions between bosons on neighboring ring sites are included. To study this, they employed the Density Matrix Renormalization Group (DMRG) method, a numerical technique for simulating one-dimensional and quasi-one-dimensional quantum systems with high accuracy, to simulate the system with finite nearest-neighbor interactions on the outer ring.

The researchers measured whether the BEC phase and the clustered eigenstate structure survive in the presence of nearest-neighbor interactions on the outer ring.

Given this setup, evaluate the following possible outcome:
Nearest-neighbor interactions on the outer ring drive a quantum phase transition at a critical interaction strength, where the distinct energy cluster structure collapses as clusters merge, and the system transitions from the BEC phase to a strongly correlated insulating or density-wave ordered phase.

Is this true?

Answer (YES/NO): NO